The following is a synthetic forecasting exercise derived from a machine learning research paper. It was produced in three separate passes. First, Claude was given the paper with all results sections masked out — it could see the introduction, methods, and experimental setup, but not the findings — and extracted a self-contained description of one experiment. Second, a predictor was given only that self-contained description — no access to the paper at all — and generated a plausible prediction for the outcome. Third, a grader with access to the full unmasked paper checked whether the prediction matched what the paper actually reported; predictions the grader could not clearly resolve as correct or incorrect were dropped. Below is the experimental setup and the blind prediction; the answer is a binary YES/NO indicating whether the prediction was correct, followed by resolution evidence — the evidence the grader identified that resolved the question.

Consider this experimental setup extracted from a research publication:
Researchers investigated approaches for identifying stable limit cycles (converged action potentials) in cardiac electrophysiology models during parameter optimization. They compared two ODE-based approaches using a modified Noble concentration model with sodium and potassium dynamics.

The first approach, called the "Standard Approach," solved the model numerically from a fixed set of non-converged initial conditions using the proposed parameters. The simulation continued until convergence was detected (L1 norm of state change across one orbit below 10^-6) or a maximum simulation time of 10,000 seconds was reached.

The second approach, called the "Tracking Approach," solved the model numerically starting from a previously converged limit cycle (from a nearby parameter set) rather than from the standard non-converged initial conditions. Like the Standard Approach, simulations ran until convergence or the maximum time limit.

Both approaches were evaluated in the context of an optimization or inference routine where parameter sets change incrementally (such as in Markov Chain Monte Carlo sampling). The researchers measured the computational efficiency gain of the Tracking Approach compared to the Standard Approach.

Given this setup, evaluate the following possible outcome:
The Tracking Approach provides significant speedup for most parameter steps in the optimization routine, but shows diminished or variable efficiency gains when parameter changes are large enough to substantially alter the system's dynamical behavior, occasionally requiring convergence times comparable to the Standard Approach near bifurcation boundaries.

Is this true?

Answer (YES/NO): NO